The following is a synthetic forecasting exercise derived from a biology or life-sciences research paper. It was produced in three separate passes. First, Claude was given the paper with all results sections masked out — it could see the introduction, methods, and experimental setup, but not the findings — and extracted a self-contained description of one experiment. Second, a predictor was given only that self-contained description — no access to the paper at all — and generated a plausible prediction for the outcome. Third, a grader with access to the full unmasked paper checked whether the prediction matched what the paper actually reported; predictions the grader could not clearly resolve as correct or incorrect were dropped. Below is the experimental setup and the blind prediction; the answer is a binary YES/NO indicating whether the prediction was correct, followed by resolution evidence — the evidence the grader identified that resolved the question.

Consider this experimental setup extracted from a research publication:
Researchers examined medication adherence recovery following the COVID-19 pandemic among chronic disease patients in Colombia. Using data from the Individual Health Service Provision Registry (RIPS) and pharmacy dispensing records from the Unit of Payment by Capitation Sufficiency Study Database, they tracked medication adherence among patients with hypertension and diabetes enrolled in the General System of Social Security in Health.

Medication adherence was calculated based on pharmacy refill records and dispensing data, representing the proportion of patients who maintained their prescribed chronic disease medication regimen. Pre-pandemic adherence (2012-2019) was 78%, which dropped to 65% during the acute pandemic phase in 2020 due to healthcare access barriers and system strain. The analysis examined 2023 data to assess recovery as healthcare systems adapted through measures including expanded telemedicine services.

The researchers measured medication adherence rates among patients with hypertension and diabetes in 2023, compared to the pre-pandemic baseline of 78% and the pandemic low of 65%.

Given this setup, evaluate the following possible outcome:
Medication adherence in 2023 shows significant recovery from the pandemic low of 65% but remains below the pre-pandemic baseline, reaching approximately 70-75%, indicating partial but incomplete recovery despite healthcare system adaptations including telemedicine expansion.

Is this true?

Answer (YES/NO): NO